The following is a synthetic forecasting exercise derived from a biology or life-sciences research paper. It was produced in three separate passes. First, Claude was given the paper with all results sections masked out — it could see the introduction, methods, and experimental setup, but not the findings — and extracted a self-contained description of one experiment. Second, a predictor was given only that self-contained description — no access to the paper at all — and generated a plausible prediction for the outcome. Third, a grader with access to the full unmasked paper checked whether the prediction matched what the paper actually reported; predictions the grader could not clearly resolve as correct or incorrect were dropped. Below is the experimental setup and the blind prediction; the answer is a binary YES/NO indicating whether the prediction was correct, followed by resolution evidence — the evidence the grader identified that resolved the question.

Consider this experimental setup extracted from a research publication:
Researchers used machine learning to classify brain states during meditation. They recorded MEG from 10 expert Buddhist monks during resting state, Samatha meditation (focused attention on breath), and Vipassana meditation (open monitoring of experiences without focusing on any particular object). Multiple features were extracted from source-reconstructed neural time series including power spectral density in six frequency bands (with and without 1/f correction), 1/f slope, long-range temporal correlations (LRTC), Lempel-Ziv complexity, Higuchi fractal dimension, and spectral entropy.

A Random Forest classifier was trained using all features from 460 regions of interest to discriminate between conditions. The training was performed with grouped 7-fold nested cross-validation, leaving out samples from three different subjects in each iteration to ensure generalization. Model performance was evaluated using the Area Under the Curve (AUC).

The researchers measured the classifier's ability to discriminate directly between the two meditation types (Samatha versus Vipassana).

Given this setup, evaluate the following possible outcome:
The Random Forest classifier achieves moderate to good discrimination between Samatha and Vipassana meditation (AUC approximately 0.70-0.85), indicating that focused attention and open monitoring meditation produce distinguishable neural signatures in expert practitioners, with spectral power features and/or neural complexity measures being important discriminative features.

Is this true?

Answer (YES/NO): NO